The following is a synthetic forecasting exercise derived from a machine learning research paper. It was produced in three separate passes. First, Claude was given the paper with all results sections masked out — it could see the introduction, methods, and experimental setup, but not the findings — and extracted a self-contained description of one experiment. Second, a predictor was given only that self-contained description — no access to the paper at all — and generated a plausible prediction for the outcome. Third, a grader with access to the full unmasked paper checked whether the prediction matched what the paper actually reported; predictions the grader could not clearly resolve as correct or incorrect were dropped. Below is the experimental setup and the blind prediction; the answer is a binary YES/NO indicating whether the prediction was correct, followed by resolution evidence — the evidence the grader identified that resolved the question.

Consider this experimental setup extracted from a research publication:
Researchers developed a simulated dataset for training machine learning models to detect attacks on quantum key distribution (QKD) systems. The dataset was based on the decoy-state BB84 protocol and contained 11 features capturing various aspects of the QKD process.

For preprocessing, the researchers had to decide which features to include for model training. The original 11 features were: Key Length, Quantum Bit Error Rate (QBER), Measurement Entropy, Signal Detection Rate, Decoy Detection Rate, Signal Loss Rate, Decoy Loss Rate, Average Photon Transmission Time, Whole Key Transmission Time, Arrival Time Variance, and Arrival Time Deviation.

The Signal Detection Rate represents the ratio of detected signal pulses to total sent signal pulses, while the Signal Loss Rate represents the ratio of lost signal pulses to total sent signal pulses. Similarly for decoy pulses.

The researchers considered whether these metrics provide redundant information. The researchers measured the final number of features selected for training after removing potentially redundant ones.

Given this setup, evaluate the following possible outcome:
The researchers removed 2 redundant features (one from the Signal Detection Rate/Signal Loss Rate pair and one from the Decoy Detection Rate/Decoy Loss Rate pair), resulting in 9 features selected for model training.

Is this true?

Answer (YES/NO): YES